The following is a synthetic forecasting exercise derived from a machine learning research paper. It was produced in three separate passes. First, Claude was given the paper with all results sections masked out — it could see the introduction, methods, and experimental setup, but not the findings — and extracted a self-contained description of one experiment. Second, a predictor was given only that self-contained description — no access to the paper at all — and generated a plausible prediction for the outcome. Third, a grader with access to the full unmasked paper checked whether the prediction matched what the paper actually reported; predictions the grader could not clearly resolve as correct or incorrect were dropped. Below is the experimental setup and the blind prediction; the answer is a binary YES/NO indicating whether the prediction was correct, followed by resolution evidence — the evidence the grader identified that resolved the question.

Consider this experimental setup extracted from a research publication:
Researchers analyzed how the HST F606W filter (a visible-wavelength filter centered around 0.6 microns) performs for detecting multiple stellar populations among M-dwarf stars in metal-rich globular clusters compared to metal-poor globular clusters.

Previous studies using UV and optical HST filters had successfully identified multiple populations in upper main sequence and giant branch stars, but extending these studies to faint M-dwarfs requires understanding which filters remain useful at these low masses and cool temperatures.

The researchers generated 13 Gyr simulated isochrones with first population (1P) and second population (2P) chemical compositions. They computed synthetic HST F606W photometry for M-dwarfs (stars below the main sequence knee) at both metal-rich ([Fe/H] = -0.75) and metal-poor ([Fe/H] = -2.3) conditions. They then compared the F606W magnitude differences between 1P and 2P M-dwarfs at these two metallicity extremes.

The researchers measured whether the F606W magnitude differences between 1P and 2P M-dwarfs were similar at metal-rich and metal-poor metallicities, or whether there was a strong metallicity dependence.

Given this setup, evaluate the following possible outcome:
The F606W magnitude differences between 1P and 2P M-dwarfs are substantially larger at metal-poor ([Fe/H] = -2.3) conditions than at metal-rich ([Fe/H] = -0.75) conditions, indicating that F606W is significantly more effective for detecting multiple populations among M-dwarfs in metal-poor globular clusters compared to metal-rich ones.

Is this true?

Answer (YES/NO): NO